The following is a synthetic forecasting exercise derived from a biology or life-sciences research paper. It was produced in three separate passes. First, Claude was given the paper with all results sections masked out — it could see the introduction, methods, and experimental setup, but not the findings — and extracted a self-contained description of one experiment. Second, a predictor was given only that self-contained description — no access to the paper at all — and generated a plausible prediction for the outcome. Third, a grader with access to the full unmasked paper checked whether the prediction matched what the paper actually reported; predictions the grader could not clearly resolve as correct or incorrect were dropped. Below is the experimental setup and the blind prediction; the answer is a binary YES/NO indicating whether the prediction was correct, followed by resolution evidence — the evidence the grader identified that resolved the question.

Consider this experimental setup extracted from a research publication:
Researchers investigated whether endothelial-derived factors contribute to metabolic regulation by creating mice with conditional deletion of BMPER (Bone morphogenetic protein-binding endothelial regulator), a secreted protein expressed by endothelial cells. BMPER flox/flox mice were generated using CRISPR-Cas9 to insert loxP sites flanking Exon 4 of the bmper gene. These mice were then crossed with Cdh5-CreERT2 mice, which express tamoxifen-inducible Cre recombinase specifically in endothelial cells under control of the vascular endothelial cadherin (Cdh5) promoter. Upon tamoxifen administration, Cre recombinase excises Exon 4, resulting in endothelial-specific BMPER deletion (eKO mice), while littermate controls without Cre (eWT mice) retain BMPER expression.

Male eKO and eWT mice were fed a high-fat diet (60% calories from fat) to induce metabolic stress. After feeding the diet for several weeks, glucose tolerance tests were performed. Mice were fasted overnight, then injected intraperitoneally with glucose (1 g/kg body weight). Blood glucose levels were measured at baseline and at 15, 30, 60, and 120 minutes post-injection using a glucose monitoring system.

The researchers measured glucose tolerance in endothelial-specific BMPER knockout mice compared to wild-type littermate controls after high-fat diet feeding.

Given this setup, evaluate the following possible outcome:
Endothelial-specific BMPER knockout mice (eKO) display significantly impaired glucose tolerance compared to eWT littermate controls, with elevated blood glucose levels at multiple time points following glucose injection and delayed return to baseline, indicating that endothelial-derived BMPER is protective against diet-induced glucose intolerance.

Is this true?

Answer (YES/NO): YES